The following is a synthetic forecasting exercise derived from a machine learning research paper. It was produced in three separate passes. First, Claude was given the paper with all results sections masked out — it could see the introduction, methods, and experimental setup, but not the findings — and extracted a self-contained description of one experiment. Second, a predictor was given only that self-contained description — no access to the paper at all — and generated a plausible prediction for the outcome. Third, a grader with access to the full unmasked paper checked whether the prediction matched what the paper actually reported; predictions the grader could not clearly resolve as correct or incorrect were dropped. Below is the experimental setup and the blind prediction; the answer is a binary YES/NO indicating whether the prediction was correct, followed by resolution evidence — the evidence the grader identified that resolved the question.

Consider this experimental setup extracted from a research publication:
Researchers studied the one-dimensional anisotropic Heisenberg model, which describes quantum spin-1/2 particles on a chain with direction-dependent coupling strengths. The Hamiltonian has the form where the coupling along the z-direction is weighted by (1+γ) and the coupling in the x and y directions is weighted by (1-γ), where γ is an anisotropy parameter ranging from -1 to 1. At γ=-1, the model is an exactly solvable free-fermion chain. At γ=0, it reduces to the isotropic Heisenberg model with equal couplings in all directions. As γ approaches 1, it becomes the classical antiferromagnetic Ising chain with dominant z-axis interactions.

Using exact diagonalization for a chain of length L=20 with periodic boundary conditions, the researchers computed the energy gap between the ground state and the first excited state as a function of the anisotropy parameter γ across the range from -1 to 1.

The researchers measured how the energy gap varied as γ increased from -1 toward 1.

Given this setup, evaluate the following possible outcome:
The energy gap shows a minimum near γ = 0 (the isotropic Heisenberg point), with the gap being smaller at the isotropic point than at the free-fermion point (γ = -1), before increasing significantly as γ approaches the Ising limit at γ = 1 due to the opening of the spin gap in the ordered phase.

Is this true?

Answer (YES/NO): NO